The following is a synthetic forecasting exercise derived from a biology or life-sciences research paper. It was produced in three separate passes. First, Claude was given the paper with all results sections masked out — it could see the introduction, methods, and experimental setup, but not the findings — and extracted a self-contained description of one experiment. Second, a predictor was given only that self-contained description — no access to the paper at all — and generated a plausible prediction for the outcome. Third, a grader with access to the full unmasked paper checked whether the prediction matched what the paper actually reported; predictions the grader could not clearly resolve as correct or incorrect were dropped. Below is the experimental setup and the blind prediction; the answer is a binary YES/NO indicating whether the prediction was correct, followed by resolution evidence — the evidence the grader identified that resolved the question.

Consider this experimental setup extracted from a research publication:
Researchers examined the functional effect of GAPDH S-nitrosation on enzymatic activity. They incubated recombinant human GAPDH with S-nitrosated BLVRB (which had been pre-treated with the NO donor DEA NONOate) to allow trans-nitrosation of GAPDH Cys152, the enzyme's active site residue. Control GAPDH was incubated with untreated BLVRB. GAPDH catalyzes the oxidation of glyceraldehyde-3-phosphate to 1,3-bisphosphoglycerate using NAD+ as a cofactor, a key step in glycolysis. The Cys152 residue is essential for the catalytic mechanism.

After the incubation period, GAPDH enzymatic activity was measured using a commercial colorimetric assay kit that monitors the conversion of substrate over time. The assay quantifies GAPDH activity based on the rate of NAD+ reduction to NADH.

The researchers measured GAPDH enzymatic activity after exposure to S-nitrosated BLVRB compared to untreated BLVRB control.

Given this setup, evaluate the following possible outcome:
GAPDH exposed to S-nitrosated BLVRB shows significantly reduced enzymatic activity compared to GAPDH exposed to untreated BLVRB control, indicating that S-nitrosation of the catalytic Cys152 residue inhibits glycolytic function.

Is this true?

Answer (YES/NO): YES